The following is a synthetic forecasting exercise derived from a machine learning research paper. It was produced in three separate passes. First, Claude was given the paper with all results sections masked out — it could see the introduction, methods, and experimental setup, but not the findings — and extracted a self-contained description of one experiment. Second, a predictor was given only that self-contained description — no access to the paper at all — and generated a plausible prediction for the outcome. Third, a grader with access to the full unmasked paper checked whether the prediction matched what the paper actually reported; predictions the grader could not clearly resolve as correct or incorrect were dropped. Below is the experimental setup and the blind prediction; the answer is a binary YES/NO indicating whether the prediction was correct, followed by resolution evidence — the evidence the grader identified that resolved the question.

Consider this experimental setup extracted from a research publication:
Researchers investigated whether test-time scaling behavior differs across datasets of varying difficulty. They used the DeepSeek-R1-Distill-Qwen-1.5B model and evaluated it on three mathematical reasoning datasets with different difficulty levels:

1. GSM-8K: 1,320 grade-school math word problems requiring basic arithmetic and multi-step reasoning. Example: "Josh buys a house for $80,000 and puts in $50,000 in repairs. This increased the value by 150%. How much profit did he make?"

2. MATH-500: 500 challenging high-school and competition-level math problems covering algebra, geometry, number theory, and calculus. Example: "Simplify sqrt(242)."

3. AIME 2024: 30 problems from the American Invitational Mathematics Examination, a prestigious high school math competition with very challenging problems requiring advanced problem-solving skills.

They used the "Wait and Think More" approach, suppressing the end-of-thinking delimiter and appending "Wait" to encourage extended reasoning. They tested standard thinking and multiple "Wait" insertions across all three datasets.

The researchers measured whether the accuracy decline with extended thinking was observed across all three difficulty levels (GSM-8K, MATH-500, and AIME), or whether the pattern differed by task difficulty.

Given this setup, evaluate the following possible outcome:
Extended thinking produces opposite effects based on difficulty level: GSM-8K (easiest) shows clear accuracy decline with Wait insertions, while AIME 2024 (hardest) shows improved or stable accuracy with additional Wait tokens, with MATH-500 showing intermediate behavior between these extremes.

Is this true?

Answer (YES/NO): NO